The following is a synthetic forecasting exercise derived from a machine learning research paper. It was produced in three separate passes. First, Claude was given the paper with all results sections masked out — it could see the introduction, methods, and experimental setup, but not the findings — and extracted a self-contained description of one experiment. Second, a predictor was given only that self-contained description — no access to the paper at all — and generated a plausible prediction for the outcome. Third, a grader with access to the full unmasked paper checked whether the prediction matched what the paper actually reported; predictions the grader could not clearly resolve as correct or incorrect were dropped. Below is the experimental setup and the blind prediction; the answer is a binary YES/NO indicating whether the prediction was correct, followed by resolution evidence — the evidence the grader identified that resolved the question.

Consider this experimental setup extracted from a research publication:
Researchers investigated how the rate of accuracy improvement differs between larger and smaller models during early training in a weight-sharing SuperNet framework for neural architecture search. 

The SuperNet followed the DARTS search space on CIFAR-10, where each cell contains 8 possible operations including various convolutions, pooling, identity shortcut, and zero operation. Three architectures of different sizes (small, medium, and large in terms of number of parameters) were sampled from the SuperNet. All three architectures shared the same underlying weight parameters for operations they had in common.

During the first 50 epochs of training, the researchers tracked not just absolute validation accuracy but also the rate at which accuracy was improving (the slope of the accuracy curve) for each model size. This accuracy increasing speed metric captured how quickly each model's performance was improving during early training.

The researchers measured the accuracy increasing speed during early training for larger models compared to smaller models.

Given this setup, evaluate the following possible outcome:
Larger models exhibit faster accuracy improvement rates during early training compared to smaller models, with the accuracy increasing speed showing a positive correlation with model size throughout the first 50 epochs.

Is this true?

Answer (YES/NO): NO